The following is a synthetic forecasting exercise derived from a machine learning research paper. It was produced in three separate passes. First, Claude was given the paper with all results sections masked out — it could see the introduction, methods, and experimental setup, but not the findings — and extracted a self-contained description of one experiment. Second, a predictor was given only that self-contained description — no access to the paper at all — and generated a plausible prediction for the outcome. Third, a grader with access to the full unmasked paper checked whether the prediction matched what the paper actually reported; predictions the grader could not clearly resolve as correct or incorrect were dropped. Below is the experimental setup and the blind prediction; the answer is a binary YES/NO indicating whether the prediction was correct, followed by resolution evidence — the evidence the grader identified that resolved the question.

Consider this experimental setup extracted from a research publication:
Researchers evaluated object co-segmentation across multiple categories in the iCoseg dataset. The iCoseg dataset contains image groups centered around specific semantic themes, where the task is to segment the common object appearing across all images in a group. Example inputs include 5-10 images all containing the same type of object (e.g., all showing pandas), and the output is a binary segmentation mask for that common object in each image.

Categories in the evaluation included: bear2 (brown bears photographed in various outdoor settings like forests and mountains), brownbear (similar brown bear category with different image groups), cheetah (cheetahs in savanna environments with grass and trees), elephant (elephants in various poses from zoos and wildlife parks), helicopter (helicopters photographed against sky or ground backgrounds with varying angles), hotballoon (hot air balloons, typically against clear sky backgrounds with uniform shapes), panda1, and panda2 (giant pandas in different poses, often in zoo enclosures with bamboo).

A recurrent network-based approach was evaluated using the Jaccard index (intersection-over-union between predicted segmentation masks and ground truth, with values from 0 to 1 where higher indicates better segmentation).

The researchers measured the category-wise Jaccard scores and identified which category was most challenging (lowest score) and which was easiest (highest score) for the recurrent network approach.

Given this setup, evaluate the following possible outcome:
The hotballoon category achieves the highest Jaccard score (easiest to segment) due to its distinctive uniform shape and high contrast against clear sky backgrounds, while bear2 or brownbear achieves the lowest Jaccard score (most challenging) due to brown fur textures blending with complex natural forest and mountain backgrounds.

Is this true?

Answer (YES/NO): NO